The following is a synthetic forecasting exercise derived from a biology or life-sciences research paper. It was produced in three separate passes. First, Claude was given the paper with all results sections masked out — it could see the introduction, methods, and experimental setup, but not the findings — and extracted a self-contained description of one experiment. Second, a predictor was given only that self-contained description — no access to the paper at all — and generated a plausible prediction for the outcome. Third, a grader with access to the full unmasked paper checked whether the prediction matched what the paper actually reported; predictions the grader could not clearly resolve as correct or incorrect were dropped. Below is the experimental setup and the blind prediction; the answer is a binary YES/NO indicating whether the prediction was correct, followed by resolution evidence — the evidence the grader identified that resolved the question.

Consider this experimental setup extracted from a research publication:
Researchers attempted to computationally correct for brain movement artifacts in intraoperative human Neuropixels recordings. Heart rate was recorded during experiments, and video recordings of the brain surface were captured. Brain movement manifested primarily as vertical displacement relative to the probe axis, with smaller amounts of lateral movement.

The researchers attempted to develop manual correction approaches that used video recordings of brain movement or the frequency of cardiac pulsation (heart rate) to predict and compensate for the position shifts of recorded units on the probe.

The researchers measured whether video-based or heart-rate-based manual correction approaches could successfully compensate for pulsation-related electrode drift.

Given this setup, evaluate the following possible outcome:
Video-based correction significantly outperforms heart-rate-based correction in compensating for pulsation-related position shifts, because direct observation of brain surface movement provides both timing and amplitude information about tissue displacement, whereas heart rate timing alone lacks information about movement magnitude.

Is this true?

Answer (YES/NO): NO